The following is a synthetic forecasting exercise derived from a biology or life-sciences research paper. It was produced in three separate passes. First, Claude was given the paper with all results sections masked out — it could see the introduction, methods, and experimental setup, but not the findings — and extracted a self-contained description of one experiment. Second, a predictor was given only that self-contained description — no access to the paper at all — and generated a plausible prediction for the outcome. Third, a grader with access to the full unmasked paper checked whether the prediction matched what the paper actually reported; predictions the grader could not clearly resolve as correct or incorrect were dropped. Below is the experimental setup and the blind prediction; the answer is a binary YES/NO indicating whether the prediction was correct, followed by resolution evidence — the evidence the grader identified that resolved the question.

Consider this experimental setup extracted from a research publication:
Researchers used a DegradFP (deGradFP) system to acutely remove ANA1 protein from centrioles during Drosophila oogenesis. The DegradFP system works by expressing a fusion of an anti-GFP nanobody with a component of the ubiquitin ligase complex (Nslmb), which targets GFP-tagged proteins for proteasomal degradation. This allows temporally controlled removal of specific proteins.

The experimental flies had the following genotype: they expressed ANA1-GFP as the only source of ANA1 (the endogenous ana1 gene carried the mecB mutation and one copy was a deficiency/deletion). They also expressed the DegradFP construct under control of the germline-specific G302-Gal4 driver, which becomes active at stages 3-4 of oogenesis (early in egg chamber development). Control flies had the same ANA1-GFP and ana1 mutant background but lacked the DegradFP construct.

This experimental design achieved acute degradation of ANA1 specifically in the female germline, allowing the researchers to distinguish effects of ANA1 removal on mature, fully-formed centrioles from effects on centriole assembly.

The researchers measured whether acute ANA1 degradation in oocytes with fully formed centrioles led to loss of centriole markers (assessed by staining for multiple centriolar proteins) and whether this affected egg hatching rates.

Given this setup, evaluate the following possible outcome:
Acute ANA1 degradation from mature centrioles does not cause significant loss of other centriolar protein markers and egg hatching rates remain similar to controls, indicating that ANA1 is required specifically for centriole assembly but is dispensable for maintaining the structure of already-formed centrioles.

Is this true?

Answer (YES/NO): NO